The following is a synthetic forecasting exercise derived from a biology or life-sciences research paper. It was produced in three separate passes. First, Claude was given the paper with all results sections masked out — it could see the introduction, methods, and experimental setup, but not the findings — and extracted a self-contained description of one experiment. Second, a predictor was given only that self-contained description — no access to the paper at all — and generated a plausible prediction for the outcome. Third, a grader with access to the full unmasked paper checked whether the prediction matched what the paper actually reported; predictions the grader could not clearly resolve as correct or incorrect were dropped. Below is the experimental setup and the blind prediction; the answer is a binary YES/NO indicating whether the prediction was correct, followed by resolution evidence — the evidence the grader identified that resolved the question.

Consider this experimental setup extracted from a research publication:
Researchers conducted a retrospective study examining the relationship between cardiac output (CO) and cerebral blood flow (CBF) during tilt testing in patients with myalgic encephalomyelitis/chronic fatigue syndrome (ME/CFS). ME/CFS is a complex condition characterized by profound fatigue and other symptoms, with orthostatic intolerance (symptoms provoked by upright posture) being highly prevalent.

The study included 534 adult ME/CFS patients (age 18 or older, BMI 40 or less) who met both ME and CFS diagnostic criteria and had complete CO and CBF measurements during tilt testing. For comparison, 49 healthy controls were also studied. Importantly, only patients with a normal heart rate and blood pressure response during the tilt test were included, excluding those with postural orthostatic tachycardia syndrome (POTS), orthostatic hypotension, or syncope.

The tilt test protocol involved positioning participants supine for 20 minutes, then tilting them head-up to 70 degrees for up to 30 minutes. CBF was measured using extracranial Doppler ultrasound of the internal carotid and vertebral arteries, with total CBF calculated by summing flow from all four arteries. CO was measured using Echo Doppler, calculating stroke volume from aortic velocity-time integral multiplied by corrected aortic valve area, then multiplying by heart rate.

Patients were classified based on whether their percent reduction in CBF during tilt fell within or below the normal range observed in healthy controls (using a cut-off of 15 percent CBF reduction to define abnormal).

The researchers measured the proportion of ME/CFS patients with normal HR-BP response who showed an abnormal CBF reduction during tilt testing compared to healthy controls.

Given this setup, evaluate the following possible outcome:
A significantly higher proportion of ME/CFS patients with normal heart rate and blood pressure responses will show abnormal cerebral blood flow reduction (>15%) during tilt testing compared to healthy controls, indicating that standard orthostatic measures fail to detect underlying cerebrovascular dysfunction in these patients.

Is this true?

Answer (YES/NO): YES